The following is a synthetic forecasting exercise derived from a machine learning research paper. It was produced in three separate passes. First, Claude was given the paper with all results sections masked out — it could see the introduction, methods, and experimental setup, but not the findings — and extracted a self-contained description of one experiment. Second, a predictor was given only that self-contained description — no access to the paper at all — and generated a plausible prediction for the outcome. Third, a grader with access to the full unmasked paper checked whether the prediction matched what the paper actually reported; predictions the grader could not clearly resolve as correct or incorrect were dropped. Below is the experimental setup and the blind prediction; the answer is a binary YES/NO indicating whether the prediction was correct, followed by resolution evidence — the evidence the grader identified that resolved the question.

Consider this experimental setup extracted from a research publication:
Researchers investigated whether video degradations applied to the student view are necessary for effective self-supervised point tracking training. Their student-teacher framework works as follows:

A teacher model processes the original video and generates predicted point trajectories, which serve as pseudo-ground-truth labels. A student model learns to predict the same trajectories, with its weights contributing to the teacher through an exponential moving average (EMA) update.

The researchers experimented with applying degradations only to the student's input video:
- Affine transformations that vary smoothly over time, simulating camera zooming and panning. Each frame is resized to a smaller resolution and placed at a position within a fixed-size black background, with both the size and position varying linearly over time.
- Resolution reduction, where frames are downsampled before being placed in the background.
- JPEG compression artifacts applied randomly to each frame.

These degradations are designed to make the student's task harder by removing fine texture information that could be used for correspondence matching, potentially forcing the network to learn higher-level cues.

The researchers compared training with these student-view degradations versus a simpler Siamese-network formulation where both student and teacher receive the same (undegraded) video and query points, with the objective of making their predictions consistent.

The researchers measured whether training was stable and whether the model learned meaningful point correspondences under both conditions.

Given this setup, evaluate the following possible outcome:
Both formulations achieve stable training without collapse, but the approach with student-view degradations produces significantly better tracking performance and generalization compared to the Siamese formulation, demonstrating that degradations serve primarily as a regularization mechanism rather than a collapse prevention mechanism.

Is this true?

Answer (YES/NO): NO